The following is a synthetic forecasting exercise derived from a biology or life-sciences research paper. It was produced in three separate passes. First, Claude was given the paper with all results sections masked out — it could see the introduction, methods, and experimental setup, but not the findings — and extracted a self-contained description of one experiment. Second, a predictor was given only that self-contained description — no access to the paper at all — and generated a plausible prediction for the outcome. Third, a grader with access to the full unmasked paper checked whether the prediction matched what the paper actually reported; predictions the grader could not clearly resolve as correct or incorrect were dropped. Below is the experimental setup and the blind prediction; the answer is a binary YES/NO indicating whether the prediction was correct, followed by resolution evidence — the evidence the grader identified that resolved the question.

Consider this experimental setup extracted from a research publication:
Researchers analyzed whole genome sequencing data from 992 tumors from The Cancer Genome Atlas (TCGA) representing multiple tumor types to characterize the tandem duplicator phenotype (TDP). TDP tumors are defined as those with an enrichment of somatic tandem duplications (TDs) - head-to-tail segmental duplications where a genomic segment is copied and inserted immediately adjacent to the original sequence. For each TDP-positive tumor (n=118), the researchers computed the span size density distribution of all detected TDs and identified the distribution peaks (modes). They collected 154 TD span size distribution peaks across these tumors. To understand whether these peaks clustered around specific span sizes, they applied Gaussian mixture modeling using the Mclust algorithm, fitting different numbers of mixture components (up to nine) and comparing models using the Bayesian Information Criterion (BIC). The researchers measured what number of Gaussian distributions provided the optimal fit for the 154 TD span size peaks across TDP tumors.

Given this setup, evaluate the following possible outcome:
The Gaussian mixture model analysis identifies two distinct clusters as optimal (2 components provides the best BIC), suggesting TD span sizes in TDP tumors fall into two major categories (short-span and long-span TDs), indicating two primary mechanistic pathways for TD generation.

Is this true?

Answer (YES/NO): NO